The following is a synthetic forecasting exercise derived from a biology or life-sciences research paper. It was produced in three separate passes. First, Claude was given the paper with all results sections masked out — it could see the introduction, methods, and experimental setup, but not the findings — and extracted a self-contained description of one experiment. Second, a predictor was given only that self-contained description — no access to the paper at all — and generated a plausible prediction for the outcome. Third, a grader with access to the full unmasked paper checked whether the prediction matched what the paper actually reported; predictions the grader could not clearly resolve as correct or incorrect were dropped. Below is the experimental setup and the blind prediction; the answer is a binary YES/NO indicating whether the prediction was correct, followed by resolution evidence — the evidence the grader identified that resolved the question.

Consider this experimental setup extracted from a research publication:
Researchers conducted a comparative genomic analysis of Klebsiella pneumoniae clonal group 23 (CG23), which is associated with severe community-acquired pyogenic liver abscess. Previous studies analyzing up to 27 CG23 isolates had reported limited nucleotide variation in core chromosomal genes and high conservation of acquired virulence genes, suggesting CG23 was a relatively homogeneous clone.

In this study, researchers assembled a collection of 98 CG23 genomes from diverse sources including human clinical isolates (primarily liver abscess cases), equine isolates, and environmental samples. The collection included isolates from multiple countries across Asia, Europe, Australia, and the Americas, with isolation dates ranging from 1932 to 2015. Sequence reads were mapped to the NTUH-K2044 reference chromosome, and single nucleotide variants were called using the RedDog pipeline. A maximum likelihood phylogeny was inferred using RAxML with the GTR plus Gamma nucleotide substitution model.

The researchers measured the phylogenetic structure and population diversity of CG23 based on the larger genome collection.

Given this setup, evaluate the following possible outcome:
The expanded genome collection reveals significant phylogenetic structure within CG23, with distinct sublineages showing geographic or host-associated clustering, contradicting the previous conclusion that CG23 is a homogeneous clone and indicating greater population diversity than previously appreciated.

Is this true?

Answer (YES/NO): YES